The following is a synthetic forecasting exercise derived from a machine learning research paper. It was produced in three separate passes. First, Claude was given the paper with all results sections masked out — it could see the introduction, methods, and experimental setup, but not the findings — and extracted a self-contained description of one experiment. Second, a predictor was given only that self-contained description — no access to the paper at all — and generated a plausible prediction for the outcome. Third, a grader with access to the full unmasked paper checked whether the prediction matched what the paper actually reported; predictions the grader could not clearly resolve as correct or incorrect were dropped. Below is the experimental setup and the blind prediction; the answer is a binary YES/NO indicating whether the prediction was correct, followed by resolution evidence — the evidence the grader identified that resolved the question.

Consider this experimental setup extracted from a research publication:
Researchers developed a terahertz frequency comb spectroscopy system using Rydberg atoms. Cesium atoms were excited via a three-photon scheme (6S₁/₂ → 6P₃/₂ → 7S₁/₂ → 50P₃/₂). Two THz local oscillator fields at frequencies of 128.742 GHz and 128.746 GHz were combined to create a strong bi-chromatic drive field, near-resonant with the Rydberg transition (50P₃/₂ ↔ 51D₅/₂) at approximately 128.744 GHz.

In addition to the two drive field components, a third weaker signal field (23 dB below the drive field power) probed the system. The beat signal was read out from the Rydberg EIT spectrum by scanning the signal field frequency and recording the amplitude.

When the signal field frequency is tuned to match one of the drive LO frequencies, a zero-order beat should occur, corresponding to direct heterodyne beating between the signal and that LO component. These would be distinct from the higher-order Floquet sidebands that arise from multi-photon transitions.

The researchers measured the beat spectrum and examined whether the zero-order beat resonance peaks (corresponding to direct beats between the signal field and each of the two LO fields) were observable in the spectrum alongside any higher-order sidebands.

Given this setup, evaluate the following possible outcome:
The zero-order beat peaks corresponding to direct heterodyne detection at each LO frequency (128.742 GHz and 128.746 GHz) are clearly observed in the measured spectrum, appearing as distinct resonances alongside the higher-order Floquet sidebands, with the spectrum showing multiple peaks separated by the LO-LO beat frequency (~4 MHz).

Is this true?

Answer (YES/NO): YES